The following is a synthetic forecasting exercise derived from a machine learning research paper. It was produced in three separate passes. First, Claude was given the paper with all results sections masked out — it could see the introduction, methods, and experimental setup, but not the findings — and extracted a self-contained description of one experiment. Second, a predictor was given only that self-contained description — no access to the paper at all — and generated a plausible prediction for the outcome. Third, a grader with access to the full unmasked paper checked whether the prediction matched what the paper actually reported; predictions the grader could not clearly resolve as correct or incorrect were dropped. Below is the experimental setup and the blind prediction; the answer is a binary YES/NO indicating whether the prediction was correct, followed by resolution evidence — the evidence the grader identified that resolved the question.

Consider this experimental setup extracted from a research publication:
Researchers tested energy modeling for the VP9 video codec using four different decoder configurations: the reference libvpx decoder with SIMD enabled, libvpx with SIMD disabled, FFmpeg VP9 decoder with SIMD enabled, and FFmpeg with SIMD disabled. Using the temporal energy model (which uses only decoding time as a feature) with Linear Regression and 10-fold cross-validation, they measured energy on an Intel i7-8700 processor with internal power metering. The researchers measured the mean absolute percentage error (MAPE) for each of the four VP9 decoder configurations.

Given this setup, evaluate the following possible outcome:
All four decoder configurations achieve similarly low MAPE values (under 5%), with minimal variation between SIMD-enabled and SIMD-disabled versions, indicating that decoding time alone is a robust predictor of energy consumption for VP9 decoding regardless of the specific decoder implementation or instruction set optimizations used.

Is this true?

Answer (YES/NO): NO